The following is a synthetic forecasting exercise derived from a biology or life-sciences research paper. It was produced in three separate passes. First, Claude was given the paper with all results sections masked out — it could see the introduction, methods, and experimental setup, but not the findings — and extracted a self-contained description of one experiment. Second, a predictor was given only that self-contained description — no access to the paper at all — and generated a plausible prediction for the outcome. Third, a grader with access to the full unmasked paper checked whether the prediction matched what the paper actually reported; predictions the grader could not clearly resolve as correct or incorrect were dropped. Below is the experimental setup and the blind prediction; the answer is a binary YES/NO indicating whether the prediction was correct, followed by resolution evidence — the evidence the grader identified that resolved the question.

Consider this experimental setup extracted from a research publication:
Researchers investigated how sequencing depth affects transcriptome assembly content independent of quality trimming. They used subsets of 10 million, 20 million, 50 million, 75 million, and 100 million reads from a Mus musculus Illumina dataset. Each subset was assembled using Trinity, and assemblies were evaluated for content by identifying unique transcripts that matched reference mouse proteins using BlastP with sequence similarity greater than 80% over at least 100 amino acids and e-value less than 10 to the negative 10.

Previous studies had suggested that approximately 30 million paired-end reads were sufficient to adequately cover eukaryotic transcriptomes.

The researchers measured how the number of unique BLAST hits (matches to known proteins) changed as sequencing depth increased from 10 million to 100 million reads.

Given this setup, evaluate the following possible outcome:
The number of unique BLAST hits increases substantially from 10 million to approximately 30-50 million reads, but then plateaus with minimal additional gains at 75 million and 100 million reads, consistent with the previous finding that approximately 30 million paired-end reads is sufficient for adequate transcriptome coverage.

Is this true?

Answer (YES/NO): NO